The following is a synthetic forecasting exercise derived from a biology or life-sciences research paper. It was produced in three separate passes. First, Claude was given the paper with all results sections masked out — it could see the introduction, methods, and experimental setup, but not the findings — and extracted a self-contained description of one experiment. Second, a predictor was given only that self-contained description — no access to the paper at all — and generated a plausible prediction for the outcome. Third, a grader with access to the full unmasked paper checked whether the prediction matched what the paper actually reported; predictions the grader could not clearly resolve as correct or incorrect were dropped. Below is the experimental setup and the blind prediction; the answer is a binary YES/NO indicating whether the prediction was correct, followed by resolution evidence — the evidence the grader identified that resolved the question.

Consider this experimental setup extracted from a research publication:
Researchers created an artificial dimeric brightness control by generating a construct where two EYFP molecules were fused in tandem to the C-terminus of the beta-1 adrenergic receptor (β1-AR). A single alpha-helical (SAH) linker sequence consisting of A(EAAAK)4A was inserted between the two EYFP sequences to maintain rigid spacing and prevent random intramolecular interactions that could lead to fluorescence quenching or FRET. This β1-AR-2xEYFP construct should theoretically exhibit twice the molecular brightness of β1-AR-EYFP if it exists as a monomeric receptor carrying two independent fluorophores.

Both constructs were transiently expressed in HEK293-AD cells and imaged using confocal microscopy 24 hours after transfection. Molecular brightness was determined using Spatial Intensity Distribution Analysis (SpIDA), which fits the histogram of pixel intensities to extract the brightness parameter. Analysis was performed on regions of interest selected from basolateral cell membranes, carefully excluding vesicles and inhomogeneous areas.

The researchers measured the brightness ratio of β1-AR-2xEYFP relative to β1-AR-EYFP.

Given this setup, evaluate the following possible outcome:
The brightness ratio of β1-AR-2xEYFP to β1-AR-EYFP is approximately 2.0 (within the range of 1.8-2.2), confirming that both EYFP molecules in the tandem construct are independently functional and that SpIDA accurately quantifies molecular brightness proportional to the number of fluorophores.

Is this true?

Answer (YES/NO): YES